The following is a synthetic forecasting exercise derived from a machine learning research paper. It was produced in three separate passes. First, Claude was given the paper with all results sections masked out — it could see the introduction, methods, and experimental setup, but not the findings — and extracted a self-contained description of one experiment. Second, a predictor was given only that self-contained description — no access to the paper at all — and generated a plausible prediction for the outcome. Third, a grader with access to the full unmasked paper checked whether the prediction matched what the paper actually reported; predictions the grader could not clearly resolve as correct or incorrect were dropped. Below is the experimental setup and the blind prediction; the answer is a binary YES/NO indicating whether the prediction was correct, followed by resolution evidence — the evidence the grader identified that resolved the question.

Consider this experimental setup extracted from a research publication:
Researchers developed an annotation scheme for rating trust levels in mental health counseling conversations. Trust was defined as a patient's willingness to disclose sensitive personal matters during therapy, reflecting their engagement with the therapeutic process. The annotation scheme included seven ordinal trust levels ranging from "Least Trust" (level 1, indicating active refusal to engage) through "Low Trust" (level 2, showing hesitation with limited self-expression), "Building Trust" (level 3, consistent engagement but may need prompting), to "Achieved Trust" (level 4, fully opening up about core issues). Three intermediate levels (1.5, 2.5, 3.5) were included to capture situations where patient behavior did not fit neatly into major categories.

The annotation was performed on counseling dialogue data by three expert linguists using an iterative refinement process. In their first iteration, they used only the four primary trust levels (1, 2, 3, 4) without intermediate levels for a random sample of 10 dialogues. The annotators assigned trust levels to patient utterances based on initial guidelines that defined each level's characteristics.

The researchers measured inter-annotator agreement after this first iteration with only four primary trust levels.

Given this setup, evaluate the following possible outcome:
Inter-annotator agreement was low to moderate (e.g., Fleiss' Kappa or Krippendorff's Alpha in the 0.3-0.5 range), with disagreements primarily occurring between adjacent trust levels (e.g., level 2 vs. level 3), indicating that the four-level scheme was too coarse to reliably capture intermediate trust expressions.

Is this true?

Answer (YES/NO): NO